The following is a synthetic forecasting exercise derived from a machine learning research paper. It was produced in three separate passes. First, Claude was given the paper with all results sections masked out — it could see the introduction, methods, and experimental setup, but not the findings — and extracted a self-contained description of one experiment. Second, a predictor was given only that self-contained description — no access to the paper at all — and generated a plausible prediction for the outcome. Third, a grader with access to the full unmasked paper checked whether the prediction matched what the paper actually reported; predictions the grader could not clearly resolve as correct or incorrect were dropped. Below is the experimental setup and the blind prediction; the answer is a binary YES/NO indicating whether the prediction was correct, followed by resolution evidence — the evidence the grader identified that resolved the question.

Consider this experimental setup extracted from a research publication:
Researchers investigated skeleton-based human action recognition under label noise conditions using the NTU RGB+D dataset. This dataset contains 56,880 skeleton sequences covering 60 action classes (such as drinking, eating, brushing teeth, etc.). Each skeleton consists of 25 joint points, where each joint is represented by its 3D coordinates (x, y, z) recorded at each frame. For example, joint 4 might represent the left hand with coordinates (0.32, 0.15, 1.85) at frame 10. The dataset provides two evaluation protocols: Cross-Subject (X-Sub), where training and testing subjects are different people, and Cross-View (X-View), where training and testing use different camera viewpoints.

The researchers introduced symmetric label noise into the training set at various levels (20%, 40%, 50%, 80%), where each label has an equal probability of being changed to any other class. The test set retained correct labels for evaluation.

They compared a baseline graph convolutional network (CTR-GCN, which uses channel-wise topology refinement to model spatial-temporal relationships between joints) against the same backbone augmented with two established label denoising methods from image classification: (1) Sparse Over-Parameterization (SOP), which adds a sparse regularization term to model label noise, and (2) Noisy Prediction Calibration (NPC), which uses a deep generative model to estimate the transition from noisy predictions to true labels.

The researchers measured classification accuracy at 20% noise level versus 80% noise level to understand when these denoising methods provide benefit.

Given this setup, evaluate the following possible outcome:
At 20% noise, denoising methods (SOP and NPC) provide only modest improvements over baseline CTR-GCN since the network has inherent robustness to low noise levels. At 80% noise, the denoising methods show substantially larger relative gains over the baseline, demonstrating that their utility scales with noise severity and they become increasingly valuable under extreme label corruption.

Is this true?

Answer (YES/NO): NO